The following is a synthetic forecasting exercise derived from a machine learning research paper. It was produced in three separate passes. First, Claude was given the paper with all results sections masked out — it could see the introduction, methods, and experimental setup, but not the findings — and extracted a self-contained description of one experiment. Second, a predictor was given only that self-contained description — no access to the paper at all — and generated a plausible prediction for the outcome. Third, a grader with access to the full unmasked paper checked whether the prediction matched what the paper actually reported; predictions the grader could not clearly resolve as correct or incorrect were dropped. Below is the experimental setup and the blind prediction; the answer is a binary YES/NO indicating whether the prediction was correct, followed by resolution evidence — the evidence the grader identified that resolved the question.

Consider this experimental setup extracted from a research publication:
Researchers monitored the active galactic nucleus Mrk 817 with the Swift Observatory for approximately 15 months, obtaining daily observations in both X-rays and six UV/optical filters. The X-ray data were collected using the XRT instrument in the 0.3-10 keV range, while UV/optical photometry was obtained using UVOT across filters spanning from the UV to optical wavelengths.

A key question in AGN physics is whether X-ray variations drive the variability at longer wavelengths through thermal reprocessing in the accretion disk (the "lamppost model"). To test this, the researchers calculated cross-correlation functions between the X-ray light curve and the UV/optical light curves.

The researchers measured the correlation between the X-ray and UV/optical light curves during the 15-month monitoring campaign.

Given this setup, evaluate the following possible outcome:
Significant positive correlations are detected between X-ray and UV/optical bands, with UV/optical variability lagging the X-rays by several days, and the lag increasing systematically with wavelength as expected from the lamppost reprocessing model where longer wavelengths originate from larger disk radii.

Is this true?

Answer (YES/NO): NO